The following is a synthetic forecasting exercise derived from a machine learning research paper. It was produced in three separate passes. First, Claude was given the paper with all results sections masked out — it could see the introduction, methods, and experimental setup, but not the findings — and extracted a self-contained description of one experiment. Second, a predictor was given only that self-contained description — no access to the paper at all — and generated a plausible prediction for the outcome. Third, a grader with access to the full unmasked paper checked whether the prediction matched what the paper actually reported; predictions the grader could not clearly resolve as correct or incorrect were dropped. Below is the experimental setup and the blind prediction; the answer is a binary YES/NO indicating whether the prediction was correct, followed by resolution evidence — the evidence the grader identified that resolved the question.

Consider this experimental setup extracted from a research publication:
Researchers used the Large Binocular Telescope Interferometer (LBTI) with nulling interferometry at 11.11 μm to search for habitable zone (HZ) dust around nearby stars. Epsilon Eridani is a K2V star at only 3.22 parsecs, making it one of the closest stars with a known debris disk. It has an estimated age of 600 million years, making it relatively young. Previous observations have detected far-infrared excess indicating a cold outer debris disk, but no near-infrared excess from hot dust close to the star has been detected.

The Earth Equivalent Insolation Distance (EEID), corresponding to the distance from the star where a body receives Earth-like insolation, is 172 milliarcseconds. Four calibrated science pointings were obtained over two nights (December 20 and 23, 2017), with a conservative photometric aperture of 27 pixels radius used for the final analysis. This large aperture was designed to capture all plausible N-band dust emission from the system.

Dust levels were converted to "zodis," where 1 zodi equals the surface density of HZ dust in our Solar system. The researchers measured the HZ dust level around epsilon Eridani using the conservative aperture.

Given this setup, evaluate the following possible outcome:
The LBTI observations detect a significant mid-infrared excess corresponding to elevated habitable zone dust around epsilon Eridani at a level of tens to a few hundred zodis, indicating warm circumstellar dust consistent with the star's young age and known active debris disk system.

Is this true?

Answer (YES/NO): YES